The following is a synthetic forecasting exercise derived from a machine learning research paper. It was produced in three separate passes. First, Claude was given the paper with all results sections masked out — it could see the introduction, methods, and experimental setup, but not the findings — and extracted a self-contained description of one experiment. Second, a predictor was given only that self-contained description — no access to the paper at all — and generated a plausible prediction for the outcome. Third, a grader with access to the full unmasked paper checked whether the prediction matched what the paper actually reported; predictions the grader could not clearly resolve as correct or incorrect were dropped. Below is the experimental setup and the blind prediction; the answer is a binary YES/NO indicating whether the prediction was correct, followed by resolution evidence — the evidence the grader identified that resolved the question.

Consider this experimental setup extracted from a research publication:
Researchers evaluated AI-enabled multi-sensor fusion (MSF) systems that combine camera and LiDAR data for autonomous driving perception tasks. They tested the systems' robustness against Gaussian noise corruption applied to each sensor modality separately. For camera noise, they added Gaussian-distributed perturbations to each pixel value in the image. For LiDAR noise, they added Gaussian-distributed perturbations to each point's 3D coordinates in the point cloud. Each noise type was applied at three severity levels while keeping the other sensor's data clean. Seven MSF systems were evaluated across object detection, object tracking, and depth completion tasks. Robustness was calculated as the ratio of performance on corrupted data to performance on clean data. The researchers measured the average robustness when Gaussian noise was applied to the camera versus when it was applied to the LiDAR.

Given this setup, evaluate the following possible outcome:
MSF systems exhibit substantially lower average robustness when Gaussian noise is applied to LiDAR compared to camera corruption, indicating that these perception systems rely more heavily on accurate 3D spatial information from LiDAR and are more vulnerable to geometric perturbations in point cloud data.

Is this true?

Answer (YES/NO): NO